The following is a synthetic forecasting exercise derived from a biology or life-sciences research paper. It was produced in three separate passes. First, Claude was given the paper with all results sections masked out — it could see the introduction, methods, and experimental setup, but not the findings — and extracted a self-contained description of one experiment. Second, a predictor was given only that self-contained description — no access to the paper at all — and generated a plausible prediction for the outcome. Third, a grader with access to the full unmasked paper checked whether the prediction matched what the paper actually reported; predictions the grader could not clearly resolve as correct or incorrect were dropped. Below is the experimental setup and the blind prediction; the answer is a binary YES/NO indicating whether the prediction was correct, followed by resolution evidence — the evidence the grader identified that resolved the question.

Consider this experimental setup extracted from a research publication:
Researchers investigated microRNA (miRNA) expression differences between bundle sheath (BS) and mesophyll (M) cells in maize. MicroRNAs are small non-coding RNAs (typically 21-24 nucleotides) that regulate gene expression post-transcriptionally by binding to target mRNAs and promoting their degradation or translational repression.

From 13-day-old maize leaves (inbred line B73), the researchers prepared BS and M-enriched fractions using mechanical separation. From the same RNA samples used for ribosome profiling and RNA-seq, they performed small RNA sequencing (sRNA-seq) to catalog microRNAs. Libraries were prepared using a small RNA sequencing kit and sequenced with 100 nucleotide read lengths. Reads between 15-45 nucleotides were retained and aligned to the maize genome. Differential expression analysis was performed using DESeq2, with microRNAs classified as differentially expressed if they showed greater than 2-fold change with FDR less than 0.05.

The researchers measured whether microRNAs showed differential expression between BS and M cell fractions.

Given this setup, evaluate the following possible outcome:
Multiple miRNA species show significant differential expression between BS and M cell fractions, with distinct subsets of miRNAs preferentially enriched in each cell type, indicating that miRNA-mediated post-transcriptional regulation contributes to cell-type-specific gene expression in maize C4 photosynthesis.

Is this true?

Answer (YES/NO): YES